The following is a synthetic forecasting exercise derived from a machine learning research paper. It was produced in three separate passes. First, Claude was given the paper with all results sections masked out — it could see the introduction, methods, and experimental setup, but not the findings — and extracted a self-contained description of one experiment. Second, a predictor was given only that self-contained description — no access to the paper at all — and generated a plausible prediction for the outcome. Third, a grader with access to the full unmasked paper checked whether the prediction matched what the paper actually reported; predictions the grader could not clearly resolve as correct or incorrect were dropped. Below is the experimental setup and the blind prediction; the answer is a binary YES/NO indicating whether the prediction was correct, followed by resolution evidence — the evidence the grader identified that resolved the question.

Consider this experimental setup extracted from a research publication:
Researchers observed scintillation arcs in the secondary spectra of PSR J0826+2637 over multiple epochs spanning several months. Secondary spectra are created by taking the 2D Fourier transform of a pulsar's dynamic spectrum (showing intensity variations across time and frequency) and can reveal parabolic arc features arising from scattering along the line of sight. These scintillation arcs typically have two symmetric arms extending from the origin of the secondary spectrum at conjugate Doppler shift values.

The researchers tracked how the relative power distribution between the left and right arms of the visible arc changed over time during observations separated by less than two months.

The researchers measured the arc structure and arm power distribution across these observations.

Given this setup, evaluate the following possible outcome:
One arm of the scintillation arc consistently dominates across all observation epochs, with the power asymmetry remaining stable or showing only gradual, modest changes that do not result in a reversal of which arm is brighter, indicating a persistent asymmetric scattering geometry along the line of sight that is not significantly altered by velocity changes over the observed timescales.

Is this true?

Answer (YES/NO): NO